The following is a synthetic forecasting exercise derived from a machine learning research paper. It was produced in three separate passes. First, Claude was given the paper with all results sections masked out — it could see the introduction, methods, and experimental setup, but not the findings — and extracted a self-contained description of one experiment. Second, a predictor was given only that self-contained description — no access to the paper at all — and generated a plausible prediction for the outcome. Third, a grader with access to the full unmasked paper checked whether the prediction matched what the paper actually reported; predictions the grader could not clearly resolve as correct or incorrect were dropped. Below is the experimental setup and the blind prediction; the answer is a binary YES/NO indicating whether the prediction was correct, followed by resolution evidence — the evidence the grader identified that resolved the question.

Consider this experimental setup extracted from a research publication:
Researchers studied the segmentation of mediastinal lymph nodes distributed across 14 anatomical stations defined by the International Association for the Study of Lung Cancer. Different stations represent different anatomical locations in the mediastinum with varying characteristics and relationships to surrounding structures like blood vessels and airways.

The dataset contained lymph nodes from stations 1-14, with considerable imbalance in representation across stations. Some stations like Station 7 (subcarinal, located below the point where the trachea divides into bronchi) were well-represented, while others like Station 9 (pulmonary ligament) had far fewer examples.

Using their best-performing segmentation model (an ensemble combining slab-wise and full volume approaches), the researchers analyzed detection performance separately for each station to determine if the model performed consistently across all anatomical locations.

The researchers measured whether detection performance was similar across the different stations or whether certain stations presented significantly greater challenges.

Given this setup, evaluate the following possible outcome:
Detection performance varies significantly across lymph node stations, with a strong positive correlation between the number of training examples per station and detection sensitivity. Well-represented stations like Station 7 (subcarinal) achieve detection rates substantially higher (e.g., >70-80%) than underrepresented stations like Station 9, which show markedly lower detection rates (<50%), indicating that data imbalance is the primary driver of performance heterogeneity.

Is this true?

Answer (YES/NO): NO